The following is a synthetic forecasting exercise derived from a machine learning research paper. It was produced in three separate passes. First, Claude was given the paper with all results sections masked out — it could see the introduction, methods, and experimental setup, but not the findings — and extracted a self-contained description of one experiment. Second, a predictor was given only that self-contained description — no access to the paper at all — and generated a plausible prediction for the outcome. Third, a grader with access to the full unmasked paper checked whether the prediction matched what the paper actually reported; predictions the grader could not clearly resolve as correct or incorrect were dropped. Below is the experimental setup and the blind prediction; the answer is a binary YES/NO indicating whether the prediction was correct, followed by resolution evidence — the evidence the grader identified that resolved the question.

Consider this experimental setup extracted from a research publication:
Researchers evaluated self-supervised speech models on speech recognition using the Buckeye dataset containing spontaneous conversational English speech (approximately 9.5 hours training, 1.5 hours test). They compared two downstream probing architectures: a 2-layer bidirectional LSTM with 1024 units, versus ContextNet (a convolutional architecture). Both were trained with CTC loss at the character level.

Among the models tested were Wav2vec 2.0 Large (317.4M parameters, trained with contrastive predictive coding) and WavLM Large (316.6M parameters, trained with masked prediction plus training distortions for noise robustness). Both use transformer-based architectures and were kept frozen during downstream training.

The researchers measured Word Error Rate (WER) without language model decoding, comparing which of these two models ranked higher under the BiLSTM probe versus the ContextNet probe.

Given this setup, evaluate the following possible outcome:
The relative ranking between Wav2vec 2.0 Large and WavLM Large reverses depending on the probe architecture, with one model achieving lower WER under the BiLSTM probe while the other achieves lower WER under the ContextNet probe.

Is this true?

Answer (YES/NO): YES